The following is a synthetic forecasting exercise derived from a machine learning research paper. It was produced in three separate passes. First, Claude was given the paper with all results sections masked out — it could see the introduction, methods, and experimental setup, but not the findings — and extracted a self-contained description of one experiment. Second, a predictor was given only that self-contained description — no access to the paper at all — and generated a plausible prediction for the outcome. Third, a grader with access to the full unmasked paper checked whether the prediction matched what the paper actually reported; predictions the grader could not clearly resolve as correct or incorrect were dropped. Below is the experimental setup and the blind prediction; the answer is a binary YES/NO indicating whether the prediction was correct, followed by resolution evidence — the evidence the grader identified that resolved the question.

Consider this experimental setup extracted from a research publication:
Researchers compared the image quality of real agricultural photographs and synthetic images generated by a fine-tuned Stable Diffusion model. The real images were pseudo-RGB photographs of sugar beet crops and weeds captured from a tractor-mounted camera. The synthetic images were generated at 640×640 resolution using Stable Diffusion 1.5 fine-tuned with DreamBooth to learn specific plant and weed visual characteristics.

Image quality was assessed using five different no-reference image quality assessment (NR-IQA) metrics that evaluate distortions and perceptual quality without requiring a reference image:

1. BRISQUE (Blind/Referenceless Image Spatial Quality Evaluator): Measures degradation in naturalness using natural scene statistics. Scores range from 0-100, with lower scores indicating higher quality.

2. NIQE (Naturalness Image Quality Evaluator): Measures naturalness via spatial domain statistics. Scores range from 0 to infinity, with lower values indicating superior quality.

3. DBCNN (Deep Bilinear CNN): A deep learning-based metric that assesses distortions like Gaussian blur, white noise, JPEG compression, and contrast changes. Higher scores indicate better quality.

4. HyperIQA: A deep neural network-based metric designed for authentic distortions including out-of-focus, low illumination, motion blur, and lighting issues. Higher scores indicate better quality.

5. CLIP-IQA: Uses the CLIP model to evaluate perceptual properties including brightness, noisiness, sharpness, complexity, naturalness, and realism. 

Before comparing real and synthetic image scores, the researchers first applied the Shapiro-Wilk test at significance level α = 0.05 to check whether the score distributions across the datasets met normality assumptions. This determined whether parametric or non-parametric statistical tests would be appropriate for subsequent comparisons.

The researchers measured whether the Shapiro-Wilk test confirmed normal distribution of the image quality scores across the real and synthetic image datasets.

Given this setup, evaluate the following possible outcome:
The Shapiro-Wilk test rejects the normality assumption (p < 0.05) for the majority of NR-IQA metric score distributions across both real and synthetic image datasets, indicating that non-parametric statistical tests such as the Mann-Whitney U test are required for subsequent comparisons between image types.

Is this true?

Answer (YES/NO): YES